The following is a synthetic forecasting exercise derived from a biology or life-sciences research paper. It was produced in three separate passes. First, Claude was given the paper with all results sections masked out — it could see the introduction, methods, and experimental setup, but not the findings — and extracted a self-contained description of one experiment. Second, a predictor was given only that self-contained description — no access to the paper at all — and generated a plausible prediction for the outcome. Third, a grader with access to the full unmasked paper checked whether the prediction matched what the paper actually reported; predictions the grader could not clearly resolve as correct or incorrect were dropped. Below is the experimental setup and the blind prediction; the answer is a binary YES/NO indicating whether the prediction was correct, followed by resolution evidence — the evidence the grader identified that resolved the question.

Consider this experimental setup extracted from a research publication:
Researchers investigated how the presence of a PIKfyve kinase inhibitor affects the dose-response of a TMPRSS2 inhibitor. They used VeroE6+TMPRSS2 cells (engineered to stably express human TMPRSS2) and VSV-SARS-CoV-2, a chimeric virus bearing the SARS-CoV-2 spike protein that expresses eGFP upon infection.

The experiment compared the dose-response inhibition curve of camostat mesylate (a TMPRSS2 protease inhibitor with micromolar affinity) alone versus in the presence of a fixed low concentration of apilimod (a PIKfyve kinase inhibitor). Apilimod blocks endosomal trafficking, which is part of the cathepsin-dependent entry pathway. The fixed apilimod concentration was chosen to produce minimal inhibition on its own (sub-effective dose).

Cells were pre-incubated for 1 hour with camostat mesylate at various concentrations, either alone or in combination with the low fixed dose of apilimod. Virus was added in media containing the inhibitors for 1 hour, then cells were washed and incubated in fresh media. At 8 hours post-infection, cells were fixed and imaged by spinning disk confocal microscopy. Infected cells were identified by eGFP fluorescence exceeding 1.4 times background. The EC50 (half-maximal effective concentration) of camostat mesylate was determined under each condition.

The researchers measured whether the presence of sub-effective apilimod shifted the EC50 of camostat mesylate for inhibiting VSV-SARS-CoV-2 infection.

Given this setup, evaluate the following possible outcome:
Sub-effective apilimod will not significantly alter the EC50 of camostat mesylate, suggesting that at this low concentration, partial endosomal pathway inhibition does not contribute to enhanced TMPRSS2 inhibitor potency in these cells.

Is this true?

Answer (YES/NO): NO